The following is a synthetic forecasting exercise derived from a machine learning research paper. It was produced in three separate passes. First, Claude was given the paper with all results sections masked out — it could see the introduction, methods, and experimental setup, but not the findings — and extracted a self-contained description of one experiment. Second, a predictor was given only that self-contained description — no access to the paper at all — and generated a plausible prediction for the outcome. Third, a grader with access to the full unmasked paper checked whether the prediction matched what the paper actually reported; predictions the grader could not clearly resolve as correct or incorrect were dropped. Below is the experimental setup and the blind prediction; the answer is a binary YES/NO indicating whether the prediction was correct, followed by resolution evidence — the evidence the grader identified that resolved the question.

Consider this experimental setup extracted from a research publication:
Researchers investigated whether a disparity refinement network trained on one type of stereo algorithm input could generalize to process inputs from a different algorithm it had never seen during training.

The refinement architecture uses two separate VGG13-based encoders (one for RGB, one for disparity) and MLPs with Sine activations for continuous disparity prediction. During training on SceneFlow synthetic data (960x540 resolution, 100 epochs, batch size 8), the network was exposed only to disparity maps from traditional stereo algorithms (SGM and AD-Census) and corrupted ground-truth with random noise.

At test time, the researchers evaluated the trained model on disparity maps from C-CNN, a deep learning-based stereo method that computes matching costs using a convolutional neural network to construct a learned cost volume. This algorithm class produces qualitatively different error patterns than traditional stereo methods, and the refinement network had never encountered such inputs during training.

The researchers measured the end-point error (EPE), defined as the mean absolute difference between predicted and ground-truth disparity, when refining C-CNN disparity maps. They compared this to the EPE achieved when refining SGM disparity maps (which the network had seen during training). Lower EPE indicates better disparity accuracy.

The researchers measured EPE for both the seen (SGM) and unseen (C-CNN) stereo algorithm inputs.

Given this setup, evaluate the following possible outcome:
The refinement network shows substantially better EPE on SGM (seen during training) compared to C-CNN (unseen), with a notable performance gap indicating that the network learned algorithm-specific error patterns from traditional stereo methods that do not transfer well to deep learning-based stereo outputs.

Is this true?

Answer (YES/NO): NO